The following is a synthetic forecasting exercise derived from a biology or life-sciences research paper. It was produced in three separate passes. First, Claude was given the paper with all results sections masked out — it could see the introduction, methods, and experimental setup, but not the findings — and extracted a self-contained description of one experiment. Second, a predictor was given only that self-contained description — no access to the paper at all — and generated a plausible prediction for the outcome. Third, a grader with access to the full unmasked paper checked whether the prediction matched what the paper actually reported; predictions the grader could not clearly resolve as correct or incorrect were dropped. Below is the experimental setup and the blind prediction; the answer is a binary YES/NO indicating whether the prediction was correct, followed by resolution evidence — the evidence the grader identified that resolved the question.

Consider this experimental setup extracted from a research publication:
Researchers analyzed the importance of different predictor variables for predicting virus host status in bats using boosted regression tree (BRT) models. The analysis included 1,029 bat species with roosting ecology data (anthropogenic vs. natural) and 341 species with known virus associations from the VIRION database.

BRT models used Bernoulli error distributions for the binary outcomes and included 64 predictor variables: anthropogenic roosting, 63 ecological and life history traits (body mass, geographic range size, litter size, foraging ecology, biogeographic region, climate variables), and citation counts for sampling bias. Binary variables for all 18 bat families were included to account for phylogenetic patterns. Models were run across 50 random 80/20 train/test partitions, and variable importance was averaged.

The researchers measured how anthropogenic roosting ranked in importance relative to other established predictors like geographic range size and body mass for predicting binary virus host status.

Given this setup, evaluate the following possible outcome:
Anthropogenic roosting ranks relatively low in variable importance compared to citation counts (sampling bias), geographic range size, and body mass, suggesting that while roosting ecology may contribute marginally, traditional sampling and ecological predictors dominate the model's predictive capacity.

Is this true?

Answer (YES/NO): YES